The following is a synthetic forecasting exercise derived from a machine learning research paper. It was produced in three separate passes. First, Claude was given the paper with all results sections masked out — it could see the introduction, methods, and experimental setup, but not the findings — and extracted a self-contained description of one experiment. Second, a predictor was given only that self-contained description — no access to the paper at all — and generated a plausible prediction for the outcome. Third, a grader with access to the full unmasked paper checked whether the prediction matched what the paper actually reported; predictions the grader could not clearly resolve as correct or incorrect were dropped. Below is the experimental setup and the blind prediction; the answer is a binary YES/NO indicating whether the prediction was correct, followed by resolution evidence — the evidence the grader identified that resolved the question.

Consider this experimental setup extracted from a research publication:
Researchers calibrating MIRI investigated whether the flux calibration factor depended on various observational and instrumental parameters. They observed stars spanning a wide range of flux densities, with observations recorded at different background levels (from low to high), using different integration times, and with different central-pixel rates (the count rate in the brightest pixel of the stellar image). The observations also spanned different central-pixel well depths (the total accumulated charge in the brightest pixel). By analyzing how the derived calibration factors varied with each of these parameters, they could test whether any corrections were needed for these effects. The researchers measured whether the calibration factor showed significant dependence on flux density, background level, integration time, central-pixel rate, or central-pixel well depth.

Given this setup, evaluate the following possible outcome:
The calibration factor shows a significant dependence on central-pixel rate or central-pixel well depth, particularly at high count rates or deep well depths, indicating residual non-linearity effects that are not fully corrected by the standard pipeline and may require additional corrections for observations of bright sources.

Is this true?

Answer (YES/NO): NO